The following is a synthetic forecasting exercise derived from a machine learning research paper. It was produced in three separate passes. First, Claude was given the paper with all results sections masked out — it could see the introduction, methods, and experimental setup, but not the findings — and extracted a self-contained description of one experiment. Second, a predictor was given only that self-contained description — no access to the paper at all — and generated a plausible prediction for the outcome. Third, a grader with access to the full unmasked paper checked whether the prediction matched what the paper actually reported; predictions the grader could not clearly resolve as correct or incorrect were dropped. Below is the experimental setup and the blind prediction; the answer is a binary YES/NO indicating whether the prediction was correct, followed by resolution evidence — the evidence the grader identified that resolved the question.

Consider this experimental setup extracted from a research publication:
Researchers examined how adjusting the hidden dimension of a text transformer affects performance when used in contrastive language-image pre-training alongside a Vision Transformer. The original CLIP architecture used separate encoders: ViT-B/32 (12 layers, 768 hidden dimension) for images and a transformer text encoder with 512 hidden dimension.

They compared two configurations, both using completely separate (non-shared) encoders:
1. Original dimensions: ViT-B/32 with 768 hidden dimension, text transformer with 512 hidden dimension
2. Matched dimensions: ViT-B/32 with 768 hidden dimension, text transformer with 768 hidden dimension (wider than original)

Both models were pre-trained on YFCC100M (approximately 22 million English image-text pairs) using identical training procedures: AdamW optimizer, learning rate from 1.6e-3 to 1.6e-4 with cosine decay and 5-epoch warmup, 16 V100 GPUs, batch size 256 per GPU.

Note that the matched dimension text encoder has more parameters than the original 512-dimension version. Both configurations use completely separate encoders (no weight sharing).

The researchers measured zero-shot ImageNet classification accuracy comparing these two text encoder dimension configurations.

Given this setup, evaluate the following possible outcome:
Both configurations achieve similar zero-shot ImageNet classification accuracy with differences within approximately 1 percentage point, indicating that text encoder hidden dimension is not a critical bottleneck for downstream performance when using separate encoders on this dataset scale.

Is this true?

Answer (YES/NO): YES